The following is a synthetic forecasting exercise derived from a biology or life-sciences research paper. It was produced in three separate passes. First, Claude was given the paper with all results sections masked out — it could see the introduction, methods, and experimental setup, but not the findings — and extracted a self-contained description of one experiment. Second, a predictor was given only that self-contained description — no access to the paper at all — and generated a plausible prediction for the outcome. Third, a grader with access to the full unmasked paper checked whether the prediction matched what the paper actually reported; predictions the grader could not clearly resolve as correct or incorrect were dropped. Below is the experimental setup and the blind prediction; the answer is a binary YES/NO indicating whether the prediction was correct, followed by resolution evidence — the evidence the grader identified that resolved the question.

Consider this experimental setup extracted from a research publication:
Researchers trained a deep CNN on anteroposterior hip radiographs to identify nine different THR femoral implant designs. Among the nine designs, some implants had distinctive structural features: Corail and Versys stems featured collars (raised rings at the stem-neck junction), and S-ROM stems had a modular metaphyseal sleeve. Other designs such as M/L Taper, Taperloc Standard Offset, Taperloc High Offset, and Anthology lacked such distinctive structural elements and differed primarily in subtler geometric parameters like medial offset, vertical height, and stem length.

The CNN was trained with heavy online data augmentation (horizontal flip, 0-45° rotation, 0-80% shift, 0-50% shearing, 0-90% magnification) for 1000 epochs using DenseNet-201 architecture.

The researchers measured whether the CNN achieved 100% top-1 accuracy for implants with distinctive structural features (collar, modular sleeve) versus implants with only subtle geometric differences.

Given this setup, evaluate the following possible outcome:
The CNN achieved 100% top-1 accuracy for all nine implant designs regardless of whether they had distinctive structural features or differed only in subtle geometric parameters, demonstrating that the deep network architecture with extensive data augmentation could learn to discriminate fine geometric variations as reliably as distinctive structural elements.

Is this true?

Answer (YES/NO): NO